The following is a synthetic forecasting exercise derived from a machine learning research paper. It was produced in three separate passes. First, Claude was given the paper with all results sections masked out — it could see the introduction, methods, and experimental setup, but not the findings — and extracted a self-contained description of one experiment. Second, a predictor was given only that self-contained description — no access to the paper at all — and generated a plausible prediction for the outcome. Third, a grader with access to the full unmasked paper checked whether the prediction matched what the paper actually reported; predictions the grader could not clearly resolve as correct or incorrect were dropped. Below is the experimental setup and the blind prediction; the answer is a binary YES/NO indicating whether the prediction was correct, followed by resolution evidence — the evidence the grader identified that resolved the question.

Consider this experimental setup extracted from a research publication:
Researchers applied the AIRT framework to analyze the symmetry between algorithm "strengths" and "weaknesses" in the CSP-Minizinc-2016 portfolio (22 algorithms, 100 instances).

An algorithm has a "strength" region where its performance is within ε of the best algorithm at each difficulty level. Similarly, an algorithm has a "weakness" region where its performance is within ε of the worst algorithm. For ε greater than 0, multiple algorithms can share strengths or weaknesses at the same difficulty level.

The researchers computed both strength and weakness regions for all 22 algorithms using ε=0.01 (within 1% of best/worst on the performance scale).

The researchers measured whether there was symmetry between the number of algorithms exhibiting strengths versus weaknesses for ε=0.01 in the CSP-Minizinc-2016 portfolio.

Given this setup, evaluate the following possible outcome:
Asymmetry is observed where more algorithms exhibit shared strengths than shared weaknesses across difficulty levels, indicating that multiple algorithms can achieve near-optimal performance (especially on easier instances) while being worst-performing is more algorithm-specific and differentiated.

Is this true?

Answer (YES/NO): NO